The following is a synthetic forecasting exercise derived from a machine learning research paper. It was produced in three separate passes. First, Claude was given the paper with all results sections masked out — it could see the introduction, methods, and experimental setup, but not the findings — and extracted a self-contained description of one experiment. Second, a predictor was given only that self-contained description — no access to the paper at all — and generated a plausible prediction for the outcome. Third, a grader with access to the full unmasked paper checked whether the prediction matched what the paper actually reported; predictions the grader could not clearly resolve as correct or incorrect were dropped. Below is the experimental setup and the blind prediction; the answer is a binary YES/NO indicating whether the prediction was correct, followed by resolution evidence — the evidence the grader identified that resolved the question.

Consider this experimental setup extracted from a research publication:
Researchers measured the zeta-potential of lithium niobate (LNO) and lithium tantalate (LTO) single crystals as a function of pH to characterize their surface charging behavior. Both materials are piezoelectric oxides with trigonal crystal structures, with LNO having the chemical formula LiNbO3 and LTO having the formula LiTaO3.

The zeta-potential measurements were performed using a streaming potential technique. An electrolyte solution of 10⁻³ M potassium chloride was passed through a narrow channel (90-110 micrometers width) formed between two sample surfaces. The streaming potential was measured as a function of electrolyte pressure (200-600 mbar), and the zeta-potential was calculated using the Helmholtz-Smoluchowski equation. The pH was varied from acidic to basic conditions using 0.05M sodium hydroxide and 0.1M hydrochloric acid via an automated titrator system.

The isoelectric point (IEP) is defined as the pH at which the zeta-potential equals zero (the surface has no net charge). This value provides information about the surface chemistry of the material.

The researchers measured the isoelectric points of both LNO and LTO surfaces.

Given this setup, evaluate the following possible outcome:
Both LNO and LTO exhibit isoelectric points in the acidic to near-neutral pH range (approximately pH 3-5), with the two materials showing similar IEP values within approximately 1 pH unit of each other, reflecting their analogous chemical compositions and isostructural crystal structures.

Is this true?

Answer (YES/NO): YES